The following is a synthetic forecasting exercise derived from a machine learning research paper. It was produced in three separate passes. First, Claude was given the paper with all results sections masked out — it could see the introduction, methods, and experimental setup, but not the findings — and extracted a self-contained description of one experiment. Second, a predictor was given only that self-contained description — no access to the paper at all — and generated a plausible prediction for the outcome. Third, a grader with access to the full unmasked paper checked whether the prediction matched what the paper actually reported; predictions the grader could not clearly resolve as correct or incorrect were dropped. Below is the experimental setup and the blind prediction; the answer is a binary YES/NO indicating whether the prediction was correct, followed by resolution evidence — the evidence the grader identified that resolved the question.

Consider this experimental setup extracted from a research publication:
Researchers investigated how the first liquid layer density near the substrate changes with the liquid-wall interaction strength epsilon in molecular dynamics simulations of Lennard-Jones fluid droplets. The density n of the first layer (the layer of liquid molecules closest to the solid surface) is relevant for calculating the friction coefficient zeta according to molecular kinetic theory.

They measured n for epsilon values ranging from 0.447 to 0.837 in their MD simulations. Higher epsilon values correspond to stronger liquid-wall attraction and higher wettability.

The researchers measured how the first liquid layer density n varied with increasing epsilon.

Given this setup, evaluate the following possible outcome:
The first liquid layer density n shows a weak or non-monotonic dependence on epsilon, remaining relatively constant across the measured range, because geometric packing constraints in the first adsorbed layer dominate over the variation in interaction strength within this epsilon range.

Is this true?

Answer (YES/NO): NO